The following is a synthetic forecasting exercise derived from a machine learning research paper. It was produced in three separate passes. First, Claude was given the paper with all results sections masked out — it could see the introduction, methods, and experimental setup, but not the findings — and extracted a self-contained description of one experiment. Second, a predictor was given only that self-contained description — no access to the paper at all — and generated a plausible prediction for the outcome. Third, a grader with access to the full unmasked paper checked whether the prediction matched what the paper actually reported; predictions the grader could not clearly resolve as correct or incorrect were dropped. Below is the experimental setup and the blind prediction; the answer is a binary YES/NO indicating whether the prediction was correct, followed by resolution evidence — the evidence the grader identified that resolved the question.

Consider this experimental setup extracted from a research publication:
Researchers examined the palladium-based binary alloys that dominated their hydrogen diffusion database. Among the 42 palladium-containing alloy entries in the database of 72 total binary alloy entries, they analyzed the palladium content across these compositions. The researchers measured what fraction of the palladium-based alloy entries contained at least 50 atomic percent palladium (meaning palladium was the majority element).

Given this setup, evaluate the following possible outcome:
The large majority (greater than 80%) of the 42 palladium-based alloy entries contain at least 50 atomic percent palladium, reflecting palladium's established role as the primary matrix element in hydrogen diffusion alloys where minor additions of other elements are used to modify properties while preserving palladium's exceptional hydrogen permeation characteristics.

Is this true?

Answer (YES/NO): YES